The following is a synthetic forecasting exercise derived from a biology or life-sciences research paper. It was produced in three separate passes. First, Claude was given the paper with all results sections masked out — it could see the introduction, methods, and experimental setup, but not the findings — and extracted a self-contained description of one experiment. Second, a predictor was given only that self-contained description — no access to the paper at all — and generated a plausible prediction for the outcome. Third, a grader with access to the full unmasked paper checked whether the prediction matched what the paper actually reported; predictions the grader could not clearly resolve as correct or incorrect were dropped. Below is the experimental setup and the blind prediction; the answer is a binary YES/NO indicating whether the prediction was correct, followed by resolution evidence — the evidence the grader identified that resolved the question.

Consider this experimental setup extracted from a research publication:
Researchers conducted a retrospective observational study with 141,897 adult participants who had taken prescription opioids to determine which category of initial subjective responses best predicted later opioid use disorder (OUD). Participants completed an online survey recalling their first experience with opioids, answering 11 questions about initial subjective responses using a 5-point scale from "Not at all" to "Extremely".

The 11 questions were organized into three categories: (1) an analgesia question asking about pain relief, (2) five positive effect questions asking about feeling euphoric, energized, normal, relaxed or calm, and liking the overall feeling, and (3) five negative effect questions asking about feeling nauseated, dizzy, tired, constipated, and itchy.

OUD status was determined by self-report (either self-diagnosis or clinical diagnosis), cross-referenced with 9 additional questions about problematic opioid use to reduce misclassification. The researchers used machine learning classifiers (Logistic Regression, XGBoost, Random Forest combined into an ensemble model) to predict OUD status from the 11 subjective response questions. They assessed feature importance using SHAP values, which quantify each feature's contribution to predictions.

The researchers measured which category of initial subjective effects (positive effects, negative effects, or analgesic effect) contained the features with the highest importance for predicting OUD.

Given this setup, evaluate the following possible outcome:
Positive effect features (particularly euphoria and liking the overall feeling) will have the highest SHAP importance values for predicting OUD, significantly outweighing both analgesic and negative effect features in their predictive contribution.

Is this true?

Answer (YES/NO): YES